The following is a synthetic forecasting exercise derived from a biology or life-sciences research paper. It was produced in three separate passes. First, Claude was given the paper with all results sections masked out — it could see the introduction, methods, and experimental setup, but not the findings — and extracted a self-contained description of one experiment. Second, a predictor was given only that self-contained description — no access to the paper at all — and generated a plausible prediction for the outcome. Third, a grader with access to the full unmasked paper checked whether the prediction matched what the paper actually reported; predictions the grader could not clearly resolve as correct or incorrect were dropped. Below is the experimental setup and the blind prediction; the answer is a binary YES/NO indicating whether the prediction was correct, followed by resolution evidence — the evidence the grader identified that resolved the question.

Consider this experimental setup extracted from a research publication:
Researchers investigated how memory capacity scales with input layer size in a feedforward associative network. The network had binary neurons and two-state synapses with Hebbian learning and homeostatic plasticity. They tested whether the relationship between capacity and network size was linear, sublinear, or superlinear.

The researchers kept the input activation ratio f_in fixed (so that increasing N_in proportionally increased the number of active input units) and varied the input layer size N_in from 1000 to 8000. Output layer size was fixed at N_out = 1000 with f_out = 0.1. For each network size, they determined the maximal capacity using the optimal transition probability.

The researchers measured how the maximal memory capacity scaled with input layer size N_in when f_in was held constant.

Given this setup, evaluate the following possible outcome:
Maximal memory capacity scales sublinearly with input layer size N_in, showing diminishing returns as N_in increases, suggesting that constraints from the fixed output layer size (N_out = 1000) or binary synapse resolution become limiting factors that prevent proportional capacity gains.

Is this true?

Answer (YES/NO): NO